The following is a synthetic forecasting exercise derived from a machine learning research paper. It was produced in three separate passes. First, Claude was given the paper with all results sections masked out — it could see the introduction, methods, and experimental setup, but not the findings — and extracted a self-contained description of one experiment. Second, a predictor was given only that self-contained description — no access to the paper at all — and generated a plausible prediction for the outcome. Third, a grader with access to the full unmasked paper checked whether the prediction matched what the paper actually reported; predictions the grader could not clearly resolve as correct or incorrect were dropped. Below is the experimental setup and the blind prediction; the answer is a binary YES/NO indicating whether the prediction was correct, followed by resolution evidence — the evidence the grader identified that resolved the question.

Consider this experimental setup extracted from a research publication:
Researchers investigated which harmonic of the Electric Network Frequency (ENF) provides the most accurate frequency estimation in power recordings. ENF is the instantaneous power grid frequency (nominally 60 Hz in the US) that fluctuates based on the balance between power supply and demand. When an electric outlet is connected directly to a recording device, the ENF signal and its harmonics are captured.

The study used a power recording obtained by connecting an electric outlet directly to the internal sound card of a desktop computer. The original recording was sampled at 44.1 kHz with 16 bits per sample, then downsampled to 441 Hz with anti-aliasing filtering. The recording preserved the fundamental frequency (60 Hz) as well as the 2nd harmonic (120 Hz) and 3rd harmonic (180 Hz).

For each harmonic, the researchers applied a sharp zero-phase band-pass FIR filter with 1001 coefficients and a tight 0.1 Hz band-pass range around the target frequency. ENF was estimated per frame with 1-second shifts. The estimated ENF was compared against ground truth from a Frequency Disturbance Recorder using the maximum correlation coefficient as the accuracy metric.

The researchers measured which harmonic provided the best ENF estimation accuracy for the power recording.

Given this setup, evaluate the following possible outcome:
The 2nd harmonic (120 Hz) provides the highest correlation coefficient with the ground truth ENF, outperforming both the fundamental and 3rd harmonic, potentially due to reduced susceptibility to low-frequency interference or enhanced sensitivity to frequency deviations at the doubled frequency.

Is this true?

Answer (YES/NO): NO